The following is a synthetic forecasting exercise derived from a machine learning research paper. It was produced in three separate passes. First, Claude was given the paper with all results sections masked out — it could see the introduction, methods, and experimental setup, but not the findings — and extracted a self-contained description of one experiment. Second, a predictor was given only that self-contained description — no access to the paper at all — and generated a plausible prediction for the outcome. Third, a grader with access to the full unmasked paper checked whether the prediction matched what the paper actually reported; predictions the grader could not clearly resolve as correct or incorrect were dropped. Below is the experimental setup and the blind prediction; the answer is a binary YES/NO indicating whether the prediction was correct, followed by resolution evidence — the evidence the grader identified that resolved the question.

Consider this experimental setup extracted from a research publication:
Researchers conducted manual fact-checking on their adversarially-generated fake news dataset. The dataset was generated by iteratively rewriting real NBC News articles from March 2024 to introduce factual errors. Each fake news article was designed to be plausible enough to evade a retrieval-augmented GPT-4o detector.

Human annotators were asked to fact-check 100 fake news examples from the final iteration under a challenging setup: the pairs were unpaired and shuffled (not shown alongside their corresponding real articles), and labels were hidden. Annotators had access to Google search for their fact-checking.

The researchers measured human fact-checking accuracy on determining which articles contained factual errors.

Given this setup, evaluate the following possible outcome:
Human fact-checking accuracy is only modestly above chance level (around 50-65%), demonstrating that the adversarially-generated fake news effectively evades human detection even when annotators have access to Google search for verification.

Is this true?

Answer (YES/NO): NO